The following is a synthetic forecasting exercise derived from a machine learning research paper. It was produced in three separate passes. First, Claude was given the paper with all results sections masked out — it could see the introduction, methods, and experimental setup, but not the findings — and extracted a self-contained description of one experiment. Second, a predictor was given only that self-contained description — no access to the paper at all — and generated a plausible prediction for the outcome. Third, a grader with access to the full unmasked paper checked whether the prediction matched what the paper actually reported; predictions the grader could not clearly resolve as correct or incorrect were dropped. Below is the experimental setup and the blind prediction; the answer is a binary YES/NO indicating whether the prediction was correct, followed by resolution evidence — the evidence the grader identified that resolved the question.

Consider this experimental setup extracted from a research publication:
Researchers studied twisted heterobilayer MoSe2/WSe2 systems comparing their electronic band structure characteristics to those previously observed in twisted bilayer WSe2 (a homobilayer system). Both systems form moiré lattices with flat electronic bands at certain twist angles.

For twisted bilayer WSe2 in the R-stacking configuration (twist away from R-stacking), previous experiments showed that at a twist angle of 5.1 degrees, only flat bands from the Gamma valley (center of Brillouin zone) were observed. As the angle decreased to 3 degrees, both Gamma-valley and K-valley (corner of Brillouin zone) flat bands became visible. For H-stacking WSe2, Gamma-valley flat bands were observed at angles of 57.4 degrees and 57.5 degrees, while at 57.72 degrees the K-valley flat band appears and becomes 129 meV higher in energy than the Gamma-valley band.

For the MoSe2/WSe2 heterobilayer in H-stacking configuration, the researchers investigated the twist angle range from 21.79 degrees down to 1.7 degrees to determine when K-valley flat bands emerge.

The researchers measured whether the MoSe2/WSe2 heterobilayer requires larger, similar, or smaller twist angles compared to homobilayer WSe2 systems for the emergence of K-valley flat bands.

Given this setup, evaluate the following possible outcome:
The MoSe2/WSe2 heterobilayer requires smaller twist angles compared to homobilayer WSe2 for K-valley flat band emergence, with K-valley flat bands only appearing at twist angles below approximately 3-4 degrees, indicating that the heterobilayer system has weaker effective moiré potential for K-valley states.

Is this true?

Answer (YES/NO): YES